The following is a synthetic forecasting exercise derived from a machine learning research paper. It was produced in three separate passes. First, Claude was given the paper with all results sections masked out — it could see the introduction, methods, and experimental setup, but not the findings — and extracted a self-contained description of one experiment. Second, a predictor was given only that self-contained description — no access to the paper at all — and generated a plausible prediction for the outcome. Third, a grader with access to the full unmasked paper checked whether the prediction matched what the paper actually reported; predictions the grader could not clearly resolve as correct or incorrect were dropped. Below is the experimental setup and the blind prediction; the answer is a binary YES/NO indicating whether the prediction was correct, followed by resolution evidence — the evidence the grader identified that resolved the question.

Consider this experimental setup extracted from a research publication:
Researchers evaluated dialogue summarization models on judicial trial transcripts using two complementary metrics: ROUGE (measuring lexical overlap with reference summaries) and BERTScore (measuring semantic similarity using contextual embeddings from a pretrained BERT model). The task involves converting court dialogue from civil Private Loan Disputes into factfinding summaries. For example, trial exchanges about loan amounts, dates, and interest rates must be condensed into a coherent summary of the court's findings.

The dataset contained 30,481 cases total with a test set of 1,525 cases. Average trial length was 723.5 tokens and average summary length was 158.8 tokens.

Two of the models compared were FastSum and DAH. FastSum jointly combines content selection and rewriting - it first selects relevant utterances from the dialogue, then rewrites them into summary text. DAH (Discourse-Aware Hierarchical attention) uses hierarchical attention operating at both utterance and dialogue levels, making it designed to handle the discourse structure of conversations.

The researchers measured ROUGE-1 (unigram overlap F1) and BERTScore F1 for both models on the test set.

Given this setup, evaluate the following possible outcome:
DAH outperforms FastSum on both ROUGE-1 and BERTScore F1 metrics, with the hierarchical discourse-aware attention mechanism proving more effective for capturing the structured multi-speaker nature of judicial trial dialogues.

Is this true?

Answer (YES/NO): NO